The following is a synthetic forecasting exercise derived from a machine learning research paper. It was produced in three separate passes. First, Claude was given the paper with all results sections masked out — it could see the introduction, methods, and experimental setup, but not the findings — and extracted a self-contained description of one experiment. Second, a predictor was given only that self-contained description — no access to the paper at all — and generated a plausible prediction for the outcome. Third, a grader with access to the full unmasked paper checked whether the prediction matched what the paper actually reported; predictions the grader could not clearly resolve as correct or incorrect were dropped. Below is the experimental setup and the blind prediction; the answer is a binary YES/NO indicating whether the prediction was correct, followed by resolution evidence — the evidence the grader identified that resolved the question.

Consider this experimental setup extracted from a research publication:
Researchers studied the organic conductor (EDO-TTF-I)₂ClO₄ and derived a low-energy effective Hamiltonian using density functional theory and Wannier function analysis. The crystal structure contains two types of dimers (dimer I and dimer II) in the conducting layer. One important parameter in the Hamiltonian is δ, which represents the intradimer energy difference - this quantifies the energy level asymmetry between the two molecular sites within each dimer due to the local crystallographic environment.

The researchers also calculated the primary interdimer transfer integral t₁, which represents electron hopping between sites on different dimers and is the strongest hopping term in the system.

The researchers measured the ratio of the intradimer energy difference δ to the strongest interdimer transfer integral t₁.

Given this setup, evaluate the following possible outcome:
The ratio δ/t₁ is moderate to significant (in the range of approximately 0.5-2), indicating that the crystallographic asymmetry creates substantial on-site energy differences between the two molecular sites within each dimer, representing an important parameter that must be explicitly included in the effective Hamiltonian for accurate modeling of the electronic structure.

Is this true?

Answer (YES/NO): NO